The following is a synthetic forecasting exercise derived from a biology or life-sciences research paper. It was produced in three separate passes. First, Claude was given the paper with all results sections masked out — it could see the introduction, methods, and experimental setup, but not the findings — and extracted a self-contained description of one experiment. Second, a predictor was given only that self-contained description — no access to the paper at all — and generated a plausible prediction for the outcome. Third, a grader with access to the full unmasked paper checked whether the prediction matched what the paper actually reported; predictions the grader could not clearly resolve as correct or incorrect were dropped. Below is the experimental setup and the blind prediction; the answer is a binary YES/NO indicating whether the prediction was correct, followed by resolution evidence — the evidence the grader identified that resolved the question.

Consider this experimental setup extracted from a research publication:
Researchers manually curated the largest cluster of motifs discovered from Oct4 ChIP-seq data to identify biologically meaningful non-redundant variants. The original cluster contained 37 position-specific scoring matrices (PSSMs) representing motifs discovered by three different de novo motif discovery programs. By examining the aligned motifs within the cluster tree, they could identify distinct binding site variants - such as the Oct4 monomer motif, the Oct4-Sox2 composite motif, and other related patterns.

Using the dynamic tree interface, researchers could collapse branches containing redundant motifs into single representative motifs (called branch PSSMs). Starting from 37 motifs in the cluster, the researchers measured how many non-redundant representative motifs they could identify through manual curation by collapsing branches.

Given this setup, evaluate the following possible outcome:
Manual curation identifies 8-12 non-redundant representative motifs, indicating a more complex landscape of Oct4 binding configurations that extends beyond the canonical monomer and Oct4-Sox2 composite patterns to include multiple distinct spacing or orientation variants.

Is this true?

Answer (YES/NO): NO